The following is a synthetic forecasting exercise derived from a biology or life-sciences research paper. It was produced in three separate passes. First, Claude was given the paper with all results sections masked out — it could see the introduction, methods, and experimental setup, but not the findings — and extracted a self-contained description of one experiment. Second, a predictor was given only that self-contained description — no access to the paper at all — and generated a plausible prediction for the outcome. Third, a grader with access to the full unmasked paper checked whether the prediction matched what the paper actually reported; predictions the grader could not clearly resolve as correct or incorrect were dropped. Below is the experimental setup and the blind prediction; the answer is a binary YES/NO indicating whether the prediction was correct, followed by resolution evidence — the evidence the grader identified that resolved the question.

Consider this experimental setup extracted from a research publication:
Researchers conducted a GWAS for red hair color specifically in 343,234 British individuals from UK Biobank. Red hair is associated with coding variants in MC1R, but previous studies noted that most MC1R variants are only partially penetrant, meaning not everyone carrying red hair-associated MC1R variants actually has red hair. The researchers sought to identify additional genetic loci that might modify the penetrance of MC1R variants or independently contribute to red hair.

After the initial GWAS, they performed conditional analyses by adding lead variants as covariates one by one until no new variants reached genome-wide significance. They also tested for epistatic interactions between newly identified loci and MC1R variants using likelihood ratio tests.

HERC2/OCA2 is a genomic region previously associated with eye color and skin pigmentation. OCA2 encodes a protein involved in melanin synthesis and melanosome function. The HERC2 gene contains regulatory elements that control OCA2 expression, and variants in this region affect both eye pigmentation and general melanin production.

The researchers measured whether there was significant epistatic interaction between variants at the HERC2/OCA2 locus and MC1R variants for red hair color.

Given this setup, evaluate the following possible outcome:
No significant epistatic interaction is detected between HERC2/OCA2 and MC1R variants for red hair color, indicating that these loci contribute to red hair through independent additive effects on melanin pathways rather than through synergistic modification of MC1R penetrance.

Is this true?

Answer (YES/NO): NO